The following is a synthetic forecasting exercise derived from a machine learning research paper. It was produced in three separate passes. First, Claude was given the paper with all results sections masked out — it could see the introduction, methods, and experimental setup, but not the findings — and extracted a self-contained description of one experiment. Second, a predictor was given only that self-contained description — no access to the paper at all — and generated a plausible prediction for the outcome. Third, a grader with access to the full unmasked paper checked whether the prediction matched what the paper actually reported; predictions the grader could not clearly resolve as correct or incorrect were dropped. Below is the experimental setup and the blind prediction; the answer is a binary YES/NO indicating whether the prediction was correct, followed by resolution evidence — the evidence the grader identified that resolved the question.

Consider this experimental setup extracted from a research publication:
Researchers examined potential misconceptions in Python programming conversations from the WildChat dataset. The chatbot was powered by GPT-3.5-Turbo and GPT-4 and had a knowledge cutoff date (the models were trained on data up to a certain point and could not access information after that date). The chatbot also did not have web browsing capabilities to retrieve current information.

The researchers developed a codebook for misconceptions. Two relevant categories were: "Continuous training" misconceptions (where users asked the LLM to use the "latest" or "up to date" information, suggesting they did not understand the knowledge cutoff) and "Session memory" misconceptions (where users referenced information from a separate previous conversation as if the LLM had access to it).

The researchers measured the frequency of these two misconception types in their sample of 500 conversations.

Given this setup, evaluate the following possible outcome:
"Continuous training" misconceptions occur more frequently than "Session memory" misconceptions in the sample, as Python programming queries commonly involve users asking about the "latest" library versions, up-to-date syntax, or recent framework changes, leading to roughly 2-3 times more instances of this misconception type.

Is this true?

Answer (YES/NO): NO